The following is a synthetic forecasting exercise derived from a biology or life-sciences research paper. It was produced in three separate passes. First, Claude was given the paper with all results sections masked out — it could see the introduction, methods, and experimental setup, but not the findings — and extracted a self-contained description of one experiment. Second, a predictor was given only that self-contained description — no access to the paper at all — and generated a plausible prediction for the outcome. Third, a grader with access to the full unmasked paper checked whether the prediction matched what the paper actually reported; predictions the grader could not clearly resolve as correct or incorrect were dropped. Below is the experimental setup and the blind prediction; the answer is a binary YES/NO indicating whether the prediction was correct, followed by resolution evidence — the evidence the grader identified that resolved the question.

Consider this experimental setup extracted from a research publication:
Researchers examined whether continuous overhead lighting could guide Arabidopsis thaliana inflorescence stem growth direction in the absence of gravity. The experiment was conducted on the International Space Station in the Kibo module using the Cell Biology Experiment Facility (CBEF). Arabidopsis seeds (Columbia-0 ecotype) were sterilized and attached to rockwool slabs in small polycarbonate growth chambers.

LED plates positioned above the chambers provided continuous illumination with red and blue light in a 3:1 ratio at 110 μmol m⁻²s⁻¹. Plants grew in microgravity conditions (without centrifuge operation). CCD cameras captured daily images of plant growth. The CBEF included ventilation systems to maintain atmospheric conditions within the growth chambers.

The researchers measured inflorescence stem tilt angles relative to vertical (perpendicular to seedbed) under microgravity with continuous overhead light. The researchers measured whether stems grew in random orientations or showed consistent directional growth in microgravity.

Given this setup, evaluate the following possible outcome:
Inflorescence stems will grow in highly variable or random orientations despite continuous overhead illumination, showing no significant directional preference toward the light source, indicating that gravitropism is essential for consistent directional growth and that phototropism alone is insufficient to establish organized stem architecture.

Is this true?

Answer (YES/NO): NO